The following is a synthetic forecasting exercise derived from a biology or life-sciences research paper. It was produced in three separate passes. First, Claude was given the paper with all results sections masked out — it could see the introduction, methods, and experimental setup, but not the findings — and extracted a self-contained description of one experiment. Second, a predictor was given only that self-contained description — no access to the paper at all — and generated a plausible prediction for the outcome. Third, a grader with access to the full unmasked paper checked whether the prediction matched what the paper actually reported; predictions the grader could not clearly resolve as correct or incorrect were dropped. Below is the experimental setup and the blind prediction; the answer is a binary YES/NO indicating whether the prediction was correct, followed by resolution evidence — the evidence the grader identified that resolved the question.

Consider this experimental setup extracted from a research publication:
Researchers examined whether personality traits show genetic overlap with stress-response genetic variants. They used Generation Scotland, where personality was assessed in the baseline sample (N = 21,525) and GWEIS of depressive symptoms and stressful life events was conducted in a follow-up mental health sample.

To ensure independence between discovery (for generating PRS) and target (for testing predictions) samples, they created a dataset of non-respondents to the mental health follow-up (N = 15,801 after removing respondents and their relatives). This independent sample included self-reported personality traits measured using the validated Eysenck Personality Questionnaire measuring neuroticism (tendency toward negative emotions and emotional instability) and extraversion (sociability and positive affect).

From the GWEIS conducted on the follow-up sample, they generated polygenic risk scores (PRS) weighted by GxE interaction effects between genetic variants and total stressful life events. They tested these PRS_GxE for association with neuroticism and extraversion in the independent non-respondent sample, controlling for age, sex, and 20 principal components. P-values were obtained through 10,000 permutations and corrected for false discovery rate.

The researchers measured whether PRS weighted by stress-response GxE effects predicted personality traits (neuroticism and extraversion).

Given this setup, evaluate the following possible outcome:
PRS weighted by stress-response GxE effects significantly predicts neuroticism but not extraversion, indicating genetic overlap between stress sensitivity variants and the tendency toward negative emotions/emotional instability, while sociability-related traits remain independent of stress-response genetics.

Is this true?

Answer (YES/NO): NO